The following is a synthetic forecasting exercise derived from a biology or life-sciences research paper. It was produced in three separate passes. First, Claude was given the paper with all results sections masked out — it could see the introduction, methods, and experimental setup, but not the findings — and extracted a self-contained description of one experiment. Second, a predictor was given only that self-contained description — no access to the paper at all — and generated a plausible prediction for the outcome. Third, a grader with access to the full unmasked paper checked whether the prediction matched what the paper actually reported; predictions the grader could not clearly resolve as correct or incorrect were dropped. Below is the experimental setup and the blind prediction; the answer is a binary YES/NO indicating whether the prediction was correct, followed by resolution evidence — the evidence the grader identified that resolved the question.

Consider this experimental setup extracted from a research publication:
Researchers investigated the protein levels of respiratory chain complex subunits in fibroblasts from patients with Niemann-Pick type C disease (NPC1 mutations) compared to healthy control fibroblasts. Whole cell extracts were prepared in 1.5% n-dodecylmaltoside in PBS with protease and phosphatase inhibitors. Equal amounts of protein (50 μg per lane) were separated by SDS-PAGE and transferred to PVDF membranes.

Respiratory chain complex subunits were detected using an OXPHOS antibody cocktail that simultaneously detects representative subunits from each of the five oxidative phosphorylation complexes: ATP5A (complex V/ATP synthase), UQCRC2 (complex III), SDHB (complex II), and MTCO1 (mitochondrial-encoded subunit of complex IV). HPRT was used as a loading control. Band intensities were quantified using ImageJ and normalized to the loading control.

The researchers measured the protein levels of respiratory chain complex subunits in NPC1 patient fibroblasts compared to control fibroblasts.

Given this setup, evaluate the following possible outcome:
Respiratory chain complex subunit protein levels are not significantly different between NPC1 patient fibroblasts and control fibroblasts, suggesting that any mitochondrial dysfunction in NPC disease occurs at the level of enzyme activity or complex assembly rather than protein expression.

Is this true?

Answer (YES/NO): NO